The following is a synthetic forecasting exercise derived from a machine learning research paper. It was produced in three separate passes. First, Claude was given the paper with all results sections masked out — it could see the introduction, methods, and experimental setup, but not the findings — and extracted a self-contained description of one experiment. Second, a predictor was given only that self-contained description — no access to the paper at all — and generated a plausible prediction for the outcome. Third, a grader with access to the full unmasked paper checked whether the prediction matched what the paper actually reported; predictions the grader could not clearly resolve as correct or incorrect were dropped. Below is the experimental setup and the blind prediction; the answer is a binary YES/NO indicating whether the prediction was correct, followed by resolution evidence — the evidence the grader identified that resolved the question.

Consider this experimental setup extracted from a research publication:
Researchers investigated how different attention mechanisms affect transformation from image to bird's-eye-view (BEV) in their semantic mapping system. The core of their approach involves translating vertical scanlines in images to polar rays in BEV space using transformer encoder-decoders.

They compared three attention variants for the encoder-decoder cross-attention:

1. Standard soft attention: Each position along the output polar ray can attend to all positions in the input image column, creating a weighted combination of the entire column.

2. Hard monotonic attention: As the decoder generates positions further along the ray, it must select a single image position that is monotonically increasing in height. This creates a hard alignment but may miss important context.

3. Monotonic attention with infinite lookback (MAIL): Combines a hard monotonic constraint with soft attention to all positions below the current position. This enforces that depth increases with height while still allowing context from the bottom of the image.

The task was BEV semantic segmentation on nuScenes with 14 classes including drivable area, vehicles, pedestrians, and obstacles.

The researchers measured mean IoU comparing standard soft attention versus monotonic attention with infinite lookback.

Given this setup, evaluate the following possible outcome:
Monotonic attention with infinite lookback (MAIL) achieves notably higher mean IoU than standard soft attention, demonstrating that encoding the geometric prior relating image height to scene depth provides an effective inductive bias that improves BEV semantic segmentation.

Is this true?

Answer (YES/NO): NO